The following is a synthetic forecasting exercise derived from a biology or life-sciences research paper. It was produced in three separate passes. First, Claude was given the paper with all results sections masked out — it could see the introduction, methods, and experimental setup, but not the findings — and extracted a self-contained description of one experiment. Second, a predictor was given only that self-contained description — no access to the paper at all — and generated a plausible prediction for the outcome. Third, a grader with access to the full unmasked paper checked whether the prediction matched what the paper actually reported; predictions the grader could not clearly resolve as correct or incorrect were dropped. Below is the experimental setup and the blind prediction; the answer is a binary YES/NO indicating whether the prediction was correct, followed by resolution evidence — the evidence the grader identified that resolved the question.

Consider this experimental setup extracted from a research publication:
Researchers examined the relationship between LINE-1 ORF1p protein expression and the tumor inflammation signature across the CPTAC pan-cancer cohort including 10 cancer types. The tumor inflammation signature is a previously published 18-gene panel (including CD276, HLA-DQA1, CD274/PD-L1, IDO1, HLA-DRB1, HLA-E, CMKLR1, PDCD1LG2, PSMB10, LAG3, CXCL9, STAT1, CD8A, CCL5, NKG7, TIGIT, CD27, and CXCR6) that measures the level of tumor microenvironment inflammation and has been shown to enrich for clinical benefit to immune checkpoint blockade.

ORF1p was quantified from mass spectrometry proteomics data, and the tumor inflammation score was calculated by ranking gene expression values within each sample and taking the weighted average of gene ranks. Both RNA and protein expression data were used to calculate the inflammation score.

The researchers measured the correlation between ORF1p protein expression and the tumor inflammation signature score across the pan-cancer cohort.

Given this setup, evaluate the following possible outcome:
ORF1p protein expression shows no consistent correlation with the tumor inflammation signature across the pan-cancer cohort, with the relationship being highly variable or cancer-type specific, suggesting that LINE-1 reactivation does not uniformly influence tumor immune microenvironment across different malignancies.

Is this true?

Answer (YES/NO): YES